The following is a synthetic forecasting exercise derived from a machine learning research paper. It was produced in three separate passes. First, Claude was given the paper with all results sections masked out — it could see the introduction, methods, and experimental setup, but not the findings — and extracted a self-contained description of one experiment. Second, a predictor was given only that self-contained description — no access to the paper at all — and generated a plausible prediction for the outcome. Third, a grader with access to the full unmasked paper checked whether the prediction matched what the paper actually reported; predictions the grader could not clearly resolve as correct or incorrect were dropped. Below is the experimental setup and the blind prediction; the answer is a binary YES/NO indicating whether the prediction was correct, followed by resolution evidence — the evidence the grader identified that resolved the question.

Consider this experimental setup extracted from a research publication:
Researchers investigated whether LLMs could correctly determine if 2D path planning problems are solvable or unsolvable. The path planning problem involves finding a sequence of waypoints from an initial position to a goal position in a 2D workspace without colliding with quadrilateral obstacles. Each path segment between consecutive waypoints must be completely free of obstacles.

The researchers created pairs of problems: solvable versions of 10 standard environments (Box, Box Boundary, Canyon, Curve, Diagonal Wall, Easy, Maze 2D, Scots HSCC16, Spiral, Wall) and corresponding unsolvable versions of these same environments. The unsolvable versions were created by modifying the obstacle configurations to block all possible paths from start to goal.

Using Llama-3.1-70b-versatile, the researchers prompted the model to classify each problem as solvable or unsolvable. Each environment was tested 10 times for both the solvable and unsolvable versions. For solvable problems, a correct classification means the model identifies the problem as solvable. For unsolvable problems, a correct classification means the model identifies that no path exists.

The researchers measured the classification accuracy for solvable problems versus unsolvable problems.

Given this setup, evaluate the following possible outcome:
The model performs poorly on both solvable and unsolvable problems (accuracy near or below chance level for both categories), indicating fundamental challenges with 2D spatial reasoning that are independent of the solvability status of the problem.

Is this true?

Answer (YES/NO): NO